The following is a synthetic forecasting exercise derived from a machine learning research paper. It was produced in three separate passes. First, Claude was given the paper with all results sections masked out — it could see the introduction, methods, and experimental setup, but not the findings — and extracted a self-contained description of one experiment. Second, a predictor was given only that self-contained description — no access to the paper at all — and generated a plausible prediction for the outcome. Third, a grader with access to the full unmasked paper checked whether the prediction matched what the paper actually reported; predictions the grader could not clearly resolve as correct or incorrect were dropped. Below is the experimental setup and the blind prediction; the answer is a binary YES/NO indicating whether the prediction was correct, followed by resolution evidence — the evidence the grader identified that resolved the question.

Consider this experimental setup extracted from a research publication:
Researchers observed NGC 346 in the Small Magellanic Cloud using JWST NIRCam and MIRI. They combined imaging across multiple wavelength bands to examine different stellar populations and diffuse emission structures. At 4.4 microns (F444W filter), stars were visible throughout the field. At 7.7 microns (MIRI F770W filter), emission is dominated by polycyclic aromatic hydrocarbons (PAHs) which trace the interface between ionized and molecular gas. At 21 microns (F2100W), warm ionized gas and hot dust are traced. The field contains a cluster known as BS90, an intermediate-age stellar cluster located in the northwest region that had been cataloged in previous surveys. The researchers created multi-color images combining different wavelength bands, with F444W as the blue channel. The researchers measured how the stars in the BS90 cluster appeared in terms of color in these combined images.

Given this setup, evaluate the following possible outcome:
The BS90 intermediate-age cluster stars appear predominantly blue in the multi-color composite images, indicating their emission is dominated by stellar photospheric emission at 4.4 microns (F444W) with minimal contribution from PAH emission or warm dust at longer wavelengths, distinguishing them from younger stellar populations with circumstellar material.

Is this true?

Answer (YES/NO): YES